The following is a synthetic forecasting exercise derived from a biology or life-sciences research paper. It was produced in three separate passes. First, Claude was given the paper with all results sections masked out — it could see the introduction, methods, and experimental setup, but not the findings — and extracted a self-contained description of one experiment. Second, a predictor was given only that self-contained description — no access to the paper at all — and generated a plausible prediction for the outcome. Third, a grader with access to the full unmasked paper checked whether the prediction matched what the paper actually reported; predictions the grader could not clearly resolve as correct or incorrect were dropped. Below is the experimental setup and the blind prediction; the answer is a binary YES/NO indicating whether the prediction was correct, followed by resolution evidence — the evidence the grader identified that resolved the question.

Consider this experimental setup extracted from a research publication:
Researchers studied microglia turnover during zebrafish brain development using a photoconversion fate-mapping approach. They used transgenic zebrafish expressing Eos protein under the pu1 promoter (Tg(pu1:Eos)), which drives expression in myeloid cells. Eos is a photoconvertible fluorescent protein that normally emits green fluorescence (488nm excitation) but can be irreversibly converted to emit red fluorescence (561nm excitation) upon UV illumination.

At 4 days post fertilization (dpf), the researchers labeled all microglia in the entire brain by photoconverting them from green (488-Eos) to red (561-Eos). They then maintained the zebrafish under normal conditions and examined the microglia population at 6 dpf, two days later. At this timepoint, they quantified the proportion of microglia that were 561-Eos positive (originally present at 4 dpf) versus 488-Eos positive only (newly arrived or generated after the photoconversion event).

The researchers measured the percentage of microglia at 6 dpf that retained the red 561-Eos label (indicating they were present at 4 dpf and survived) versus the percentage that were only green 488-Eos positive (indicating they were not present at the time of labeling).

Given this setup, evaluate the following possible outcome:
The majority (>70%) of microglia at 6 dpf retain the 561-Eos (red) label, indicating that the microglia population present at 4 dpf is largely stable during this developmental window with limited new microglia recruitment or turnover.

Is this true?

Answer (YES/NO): NO